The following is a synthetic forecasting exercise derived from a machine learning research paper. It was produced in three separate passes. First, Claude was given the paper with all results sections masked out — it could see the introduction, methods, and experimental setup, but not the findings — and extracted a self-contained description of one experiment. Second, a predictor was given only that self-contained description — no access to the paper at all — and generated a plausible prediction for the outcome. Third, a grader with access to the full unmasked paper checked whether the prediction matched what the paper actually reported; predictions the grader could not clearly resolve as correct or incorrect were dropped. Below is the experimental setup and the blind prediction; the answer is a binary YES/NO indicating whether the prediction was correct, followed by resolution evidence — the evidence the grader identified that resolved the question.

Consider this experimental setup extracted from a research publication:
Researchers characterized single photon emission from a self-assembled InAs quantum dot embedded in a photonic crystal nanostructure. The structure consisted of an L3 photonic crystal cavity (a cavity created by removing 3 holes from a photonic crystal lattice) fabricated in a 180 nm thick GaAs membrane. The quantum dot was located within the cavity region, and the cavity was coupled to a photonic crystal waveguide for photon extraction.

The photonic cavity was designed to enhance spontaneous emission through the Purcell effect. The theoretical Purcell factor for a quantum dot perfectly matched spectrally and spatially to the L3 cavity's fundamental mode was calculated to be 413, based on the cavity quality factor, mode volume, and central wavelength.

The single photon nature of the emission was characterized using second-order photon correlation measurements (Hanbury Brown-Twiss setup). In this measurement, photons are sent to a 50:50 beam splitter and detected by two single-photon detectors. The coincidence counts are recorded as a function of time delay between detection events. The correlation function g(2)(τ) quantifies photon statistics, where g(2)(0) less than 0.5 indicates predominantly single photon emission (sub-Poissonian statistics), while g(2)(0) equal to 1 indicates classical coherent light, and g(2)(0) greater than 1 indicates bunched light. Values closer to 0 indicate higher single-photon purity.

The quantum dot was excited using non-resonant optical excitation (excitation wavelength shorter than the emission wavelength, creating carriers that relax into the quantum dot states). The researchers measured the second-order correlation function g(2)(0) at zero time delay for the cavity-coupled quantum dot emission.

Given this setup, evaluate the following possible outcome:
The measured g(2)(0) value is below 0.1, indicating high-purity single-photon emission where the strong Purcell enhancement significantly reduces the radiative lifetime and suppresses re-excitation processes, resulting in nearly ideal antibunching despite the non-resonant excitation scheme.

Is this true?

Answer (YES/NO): NO